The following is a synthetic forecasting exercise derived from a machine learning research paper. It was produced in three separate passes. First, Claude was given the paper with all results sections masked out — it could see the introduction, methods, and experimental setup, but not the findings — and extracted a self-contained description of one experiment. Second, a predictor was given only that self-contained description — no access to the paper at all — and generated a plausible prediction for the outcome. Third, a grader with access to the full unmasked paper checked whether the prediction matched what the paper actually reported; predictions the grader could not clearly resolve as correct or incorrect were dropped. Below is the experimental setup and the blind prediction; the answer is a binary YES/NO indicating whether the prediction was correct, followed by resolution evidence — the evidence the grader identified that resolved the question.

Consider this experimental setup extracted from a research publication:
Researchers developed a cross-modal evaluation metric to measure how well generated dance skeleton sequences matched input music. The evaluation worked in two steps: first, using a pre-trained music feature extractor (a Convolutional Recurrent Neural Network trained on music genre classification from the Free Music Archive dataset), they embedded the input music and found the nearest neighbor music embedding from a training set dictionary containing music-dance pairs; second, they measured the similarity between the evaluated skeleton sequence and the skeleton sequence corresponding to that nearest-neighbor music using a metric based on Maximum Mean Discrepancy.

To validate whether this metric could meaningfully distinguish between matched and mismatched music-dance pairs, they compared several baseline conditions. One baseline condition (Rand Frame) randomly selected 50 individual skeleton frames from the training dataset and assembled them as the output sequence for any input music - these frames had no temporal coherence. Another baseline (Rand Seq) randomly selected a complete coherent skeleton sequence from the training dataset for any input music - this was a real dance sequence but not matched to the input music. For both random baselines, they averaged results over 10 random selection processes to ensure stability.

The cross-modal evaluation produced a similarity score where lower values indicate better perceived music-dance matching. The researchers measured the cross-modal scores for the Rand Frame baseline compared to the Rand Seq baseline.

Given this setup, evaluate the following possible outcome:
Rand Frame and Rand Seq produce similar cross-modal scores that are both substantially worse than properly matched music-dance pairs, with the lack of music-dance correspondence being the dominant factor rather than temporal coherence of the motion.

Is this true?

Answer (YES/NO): NO